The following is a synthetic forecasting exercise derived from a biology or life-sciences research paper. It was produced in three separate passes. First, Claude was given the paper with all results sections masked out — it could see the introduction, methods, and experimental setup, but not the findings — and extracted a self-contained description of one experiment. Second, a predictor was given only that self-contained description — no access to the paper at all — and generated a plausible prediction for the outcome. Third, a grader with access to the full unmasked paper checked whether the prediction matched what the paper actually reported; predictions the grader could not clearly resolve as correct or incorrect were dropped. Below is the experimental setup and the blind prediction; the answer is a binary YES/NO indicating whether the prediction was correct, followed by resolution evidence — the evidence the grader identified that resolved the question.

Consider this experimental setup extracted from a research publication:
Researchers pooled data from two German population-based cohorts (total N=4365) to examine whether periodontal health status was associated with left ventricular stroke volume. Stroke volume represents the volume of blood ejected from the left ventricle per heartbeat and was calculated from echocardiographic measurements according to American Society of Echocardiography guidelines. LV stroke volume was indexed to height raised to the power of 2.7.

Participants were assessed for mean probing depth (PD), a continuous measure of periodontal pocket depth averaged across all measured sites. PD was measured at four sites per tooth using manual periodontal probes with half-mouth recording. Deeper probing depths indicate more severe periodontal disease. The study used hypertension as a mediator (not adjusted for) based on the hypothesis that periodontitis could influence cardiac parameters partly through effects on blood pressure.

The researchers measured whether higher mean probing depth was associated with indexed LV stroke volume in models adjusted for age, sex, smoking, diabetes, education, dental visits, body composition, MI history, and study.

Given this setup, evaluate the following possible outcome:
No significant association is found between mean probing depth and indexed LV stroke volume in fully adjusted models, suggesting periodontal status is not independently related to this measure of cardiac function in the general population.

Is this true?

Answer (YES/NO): YES